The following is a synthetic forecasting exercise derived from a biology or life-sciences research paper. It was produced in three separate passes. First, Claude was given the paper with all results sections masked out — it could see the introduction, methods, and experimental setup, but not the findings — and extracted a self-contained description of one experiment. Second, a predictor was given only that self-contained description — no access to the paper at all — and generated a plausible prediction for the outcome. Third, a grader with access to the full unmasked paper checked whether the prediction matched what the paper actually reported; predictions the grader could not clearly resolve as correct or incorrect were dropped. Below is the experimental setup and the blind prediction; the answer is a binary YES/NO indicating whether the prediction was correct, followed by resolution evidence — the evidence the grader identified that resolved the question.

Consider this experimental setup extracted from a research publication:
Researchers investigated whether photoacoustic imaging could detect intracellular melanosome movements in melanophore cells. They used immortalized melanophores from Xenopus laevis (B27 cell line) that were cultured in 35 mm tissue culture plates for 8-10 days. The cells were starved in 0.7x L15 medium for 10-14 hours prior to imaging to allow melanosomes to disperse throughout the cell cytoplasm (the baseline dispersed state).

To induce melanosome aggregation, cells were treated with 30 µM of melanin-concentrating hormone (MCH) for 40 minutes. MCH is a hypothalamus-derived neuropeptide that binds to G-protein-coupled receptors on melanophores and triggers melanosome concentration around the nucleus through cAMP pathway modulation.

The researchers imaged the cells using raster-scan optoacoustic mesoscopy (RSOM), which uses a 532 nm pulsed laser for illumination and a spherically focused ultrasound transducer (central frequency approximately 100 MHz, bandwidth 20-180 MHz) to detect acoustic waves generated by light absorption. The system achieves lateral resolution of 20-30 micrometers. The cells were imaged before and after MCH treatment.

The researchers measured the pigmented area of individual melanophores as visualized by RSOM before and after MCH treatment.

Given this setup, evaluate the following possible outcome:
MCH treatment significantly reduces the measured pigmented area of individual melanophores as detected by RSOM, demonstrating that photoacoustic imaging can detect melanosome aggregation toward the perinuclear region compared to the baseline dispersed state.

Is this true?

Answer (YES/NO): YES